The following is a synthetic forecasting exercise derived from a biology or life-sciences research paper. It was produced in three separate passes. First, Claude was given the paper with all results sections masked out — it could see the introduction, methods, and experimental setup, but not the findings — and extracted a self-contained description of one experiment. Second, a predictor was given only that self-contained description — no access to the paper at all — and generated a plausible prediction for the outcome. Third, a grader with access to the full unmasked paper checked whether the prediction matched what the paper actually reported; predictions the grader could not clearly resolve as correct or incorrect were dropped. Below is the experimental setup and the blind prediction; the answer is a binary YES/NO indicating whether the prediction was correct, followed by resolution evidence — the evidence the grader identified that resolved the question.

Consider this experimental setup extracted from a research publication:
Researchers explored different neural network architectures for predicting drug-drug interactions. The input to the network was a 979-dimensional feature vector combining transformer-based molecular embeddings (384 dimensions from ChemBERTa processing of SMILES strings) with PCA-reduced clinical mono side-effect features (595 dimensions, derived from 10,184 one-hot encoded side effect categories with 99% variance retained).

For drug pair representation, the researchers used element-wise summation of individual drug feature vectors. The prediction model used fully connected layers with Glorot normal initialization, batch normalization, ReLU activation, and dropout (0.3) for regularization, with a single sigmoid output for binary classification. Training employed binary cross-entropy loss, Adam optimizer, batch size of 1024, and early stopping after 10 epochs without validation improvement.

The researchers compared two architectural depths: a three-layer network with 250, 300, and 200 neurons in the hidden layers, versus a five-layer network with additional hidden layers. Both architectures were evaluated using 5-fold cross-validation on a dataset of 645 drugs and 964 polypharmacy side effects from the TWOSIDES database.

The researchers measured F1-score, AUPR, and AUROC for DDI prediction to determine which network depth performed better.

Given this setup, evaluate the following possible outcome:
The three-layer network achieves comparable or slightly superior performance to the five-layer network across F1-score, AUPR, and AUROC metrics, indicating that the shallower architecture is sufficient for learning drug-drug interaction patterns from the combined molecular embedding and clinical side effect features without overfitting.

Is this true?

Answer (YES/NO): YES